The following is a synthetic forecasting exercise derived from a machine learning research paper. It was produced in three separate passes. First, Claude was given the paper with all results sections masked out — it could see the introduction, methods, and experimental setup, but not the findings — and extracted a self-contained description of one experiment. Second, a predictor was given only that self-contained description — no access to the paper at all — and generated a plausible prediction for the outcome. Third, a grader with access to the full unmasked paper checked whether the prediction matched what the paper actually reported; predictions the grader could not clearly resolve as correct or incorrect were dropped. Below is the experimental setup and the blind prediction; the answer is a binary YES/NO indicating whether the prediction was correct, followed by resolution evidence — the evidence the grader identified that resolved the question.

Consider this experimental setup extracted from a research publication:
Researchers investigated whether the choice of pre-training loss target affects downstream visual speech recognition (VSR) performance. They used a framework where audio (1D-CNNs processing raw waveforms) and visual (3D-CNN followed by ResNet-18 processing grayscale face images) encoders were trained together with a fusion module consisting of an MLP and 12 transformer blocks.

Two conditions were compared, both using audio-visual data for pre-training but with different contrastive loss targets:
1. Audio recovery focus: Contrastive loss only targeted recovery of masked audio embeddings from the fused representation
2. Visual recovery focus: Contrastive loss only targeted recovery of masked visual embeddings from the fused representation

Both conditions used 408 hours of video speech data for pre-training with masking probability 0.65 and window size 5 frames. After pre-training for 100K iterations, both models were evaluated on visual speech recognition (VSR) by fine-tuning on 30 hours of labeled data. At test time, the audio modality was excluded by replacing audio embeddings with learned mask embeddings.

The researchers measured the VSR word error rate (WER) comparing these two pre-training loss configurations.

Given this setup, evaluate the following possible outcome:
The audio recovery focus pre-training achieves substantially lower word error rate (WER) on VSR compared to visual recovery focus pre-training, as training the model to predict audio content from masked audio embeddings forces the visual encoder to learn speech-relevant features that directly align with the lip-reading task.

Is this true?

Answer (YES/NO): NO